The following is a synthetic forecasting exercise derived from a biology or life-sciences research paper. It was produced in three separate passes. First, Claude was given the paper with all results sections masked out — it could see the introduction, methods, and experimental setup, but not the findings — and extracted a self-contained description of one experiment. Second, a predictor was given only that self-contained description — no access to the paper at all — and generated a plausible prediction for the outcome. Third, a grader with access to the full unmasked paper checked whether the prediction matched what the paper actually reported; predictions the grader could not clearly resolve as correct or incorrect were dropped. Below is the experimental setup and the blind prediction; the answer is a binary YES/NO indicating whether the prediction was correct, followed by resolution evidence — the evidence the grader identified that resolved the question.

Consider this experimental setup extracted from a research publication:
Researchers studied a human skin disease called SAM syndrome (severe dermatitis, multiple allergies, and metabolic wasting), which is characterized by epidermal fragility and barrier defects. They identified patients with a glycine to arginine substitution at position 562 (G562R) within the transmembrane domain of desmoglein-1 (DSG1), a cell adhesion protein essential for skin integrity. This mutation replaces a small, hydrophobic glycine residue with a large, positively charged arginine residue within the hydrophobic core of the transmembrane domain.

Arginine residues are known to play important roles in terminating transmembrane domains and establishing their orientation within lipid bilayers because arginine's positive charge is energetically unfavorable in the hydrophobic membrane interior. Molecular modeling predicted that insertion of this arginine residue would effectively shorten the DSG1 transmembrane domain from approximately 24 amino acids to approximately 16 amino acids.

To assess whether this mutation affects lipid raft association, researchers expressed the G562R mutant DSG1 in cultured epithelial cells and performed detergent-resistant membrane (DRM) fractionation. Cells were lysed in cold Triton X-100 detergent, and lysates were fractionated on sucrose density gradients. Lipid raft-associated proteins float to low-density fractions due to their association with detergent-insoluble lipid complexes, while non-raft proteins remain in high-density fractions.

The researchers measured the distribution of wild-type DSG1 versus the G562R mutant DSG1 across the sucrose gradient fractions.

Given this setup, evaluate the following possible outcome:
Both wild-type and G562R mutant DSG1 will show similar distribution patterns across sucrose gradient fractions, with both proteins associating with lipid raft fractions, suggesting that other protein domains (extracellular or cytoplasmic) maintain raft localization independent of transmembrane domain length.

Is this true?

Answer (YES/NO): NO